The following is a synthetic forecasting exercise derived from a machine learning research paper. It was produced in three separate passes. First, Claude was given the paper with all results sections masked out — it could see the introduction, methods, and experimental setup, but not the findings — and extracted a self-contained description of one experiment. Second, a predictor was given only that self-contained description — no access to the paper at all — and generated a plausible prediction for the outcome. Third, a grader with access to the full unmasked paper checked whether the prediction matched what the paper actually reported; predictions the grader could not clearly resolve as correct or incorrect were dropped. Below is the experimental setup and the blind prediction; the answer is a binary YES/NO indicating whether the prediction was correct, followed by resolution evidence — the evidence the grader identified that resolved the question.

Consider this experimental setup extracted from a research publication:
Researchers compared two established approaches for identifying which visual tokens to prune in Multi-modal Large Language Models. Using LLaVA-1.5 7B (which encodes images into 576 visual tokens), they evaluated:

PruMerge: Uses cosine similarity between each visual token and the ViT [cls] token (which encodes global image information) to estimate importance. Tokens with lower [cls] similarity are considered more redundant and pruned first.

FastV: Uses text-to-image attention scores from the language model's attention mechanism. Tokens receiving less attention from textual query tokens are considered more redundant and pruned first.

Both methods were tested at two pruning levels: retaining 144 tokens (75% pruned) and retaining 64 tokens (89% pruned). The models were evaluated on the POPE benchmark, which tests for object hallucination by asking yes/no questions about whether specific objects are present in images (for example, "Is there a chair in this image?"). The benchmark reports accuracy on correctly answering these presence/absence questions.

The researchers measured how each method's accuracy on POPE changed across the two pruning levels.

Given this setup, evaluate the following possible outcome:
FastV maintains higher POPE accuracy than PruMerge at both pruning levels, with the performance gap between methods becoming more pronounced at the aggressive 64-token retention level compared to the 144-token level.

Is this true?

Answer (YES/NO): NO